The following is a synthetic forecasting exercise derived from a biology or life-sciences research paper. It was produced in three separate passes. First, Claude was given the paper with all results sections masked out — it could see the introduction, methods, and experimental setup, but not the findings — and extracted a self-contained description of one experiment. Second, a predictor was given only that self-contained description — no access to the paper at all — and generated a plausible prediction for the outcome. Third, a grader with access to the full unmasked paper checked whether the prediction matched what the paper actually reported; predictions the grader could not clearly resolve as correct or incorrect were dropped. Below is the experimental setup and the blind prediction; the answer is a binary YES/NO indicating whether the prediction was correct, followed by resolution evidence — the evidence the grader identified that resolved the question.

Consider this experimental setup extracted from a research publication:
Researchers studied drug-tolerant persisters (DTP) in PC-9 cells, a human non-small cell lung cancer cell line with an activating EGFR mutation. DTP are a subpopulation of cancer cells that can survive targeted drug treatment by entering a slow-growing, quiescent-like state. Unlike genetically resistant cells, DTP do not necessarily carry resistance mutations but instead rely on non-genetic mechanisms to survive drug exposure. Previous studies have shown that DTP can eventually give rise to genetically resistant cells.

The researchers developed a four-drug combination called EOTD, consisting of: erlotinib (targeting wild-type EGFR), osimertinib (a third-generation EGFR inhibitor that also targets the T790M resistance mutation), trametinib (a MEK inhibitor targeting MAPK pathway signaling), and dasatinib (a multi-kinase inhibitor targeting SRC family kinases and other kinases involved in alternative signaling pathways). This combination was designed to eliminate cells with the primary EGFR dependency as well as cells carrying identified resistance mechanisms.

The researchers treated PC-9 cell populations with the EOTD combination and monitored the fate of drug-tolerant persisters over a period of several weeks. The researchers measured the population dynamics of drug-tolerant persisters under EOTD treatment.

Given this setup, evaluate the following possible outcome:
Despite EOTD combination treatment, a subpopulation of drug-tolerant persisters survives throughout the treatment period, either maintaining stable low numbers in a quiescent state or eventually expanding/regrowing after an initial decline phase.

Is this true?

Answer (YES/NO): NO